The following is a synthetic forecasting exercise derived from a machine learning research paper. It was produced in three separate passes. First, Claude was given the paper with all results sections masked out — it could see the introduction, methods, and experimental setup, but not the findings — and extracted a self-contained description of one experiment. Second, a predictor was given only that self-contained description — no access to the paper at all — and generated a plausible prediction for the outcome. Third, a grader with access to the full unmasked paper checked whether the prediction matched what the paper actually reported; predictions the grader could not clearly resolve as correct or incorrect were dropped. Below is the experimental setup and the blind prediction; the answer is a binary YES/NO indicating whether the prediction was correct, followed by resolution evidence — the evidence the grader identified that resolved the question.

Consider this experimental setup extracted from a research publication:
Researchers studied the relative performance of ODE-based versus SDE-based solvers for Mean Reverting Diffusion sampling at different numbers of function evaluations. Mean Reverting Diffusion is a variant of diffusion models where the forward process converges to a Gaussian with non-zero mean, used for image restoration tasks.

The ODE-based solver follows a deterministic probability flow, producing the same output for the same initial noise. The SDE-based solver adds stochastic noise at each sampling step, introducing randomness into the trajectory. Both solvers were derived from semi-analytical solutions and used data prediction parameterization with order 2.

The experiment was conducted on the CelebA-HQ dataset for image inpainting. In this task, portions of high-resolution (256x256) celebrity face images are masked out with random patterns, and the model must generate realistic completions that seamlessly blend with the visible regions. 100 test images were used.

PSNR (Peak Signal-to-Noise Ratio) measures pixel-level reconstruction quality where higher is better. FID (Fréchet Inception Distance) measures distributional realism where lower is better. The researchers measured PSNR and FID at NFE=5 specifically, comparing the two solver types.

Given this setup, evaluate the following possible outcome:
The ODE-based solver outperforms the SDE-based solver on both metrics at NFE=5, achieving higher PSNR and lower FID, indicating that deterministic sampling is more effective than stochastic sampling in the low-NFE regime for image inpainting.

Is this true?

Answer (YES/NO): NO